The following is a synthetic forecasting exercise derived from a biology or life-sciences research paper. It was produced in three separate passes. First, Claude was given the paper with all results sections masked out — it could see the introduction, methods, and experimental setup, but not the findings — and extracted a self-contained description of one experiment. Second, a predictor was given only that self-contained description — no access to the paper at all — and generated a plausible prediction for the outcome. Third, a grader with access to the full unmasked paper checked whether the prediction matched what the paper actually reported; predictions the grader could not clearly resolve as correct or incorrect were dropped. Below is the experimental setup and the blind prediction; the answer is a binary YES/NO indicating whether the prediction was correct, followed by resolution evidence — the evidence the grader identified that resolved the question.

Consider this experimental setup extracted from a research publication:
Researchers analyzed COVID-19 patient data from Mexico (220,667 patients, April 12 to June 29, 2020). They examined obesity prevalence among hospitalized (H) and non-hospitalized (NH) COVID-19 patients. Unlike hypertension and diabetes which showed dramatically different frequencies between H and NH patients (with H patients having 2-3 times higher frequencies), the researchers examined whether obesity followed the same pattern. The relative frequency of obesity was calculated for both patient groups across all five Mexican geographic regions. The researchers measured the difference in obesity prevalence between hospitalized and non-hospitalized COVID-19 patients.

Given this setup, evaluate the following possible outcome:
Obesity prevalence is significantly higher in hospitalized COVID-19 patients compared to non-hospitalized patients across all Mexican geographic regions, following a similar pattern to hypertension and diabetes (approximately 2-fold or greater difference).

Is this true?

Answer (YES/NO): NO